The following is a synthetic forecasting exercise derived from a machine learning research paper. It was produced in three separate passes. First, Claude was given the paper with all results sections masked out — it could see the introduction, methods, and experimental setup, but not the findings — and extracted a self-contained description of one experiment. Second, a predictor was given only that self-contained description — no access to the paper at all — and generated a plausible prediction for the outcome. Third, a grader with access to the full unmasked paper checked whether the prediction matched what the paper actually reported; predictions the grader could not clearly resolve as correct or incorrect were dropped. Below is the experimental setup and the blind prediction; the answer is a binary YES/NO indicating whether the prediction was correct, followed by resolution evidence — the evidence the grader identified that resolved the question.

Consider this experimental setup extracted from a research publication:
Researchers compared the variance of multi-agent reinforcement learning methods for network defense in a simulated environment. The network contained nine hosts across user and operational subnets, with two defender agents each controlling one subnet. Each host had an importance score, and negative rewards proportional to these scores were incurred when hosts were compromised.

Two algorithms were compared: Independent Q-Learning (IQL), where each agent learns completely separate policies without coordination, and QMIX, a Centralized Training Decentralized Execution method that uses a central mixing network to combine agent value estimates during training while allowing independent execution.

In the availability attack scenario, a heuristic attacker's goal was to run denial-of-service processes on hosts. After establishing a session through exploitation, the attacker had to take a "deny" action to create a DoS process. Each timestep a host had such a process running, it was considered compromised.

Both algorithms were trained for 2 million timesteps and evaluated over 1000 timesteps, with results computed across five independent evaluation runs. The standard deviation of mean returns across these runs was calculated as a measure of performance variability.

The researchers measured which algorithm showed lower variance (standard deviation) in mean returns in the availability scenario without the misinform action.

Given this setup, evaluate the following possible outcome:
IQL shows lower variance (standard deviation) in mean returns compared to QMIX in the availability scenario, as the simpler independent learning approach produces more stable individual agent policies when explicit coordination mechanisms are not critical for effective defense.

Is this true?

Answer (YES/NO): YES